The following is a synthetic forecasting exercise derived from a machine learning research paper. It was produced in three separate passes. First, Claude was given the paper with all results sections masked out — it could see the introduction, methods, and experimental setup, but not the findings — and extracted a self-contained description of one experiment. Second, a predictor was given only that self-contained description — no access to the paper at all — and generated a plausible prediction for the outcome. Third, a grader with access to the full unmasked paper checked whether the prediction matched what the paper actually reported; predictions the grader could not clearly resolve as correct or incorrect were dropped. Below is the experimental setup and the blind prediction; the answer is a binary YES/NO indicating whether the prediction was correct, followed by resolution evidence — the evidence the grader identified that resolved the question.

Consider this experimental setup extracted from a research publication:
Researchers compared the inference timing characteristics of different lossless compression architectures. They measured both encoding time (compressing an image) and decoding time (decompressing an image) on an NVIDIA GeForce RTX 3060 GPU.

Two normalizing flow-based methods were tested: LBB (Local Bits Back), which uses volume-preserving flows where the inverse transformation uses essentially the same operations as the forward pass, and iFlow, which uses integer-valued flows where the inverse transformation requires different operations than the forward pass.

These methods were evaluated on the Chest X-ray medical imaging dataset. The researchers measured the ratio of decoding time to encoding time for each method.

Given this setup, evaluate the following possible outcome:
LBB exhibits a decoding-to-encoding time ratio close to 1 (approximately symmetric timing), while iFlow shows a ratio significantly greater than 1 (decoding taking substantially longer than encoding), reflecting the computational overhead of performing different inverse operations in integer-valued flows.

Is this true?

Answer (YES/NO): YES